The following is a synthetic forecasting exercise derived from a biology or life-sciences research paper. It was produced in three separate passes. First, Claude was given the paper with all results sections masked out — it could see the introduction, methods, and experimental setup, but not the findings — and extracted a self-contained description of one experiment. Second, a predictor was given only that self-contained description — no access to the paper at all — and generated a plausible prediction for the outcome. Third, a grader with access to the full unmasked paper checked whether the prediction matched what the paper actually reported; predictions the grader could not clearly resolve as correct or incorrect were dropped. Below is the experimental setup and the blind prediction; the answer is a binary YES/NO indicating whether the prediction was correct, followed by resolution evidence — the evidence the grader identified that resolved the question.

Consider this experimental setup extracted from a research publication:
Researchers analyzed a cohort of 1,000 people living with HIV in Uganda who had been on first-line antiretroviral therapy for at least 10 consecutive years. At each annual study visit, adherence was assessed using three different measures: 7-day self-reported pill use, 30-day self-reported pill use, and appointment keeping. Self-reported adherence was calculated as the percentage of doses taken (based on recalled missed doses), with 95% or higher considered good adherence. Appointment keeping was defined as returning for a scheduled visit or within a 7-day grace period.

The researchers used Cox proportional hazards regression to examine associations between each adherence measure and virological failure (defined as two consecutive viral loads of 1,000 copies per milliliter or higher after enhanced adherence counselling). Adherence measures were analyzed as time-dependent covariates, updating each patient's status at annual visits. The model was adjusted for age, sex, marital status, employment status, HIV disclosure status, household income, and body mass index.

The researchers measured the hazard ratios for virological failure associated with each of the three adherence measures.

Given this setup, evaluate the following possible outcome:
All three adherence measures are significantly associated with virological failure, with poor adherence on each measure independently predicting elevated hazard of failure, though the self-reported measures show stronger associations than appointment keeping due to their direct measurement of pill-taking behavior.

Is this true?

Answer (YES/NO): NO